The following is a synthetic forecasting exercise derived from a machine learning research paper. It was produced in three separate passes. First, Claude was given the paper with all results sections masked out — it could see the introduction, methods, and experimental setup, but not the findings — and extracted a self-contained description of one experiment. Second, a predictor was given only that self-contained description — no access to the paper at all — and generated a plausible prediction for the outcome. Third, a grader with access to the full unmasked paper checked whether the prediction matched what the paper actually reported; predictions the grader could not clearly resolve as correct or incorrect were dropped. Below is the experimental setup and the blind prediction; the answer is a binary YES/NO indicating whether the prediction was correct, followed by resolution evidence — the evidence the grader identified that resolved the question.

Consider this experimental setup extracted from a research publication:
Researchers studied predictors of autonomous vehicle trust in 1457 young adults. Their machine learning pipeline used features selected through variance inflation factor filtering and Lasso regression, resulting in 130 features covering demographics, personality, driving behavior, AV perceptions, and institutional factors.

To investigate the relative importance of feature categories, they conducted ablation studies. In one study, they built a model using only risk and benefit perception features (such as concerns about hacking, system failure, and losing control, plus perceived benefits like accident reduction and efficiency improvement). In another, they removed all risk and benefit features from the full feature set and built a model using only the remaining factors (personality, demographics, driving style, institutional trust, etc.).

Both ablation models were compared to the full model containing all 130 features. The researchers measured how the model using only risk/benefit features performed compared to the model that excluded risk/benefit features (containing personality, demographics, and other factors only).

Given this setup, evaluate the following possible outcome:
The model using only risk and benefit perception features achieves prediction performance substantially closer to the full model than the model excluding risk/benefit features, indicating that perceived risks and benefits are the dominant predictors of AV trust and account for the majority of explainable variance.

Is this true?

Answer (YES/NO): YES